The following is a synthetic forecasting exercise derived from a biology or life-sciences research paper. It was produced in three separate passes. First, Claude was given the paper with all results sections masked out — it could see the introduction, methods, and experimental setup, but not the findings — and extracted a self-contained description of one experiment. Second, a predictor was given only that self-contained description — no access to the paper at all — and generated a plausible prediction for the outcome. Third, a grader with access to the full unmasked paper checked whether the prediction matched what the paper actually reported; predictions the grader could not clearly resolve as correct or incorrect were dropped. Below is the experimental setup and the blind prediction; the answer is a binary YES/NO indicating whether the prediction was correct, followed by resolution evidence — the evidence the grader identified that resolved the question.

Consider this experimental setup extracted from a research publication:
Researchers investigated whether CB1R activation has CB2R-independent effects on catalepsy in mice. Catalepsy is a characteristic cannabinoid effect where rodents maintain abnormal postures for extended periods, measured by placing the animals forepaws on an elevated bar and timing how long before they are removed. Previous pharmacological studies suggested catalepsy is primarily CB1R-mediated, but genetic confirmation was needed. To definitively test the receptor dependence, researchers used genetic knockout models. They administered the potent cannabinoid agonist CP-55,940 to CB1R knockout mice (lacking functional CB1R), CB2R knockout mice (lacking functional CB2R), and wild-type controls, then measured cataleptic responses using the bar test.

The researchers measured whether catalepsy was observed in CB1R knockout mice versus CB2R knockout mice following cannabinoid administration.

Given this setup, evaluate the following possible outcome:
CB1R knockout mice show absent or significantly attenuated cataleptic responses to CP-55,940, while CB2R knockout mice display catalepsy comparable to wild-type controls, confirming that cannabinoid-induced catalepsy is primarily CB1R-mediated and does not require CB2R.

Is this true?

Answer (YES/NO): YES